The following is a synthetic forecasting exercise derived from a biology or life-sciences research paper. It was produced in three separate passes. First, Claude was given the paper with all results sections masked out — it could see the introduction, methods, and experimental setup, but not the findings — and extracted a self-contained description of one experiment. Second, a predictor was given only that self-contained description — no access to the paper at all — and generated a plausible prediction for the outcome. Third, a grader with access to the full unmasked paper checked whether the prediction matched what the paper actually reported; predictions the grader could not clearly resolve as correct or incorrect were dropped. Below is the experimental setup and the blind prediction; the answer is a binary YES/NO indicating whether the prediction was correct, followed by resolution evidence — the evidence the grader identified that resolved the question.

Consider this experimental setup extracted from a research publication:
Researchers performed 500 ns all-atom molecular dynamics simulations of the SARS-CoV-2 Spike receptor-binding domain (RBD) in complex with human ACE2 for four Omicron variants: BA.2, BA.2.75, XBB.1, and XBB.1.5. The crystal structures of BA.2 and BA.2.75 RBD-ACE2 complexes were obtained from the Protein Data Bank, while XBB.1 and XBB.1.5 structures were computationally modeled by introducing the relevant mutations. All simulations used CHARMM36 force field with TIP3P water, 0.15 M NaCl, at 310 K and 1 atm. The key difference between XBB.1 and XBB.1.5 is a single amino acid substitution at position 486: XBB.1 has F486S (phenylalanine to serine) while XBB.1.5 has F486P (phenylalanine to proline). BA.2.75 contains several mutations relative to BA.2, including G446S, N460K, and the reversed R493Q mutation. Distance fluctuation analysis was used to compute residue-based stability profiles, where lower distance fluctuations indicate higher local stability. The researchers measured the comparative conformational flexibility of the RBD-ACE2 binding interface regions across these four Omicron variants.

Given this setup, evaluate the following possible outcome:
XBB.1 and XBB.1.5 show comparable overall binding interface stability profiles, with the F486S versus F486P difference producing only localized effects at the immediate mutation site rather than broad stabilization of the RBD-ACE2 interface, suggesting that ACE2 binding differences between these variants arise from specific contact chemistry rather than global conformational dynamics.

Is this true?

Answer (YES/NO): NO